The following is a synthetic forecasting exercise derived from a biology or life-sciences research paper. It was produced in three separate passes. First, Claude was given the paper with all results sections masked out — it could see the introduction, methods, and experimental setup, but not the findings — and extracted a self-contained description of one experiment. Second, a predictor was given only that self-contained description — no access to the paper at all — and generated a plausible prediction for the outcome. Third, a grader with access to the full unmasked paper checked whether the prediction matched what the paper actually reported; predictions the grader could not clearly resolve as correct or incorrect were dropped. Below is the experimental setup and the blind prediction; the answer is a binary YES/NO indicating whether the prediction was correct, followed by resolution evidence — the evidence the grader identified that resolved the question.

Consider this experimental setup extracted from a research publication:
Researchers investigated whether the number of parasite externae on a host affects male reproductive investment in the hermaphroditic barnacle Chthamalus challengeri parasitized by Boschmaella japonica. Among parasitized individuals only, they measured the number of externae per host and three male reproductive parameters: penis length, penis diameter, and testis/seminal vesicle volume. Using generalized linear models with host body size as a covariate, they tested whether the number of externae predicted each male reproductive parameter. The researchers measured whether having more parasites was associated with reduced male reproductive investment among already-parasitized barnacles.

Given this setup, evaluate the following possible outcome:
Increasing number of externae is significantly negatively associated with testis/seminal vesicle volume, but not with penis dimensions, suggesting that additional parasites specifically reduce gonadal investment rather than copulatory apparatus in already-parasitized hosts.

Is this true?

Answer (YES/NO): NO